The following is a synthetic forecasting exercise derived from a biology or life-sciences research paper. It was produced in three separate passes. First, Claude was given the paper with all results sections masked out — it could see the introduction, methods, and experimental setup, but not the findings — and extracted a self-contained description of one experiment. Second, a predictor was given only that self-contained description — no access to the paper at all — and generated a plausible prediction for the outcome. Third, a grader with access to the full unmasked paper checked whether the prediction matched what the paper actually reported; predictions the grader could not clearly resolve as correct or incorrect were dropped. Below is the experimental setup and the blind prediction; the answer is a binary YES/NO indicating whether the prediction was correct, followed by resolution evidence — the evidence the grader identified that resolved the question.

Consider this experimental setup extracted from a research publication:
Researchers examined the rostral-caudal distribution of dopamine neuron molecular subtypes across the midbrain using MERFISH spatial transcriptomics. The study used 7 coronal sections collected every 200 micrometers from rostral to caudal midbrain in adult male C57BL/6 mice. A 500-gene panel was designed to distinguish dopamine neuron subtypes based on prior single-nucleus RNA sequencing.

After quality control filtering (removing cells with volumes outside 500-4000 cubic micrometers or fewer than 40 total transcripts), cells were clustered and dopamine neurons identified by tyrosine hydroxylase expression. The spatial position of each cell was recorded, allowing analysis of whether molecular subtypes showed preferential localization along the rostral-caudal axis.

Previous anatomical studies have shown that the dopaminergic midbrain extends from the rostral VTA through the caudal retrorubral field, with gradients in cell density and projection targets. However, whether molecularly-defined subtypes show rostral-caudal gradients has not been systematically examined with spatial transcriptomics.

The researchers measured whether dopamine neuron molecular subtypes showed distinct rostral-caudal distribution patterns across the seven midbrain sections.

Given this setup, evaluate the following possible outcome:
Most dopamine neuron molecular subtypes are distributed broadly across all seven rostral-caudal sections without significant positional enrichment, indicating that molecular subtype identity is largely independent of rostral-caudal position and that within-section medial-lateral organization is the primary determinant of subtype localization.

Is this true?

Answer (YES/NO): NO